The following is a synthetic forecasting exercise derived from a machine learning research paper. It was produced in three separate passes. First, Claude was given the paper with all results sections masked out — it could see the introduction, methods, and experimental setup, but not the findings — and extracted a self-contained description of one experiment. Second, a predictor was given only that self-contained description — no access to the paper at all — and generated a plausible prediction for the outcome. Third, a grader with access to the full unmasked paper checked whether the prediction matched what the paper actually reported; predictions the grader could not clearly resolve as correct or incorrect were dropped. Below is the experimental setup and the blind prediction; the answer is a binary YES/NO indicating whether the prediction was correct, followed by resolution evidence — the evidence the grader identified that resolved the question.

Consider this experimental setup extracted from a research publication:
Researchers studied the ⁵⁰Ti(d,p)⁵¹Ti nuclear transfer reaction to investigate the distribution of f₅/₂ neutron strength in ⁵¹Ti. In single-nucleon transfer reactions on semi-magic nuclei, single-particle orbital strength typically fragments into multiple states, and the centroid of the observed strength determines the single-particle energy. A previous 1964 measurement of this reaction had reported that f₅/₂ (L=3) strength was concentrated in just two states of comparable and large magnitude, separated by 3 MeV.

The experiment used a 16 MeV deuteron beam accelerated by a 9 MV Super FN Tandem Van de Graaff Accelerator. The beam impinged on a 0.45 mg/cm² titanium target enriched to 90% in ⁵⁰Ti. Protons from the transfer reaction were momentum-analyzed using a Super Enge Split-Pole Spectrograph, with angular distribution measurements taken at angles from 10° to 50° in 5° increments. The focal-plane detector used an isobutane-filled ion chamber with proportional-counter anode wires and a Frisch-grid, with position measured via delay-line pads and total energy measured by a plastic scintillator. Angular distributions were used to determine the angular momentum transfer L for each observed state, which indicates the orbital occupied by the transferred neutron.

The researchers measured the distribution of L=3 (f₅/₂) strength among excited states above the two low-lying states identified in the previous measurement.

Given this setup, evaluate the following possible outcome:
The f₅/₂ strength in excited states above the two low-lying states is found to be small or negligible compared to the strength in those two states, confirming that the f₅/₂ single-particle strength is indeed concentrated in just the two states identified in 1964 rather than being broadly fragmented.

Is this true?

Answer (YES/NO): NO